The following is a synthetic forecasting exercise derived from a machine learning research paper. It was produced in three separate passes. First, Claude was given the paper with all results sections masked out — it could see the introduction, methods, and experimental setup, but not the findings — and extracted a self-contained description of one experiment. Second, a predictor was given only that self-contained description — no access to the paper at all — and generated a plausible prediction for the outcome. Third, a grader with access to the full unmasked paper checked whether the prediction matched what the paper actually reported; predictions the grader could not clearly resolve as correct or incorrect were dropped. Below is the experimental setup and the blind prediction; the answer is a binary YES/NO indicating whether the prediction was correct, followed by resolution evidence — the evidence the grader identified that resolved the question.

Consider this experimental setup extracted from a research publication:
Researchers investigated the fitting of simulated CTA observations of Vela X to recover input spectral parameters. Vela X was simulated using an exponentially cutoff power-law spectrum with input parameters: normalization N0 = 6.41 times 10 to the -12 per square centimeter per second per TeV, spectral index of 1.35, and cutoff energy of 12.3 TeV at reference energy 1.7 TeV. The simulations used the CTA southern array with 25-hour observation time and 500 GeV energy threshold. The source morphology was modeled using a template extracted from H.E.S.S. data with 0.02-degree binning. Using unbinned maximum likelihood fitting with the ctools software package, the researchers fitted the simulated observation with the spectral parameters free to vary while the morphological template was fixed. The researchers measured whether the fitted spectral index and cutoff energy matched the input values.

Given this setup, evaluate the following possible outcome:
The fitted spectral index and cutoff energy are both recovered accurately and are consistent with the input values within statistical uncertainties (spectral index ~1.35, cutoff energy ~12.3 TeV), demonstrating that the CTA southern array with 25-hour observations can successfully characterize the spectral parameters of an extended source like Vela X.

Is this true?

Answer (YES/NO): YES